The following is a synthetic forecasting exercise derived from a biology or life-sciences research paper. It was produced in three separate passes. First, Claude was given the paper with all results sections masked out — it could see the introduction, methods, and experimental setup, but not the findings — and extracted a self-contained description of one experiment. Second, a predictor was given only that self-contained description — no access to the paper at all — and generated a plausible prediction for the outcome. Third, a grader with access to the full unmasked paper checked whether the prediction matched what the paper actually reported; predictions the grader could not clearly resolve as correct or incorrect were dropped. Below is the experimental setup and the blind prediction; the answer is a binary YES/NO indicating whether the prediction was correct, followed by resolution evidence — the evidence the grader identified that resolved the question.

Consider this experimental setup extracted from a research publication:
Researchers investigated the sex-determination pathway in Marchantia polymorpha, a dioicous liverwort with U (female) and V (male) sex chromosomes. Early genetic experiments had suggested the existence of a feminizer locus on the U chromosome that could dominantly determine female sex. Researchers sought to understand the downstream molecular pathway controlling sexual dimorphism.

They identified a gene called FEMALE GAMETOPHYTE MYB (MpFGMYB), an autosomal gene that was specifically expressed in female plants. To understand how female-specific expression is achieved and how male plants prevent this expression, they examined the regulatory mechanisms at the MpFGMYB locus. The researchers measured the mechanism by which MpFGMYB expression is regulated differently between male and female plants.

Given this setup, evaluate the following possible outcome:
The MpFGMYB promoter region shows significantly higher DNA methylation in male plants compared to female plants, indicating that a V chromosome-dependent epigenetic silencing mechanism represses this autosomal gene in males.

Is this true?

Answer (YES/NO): NO